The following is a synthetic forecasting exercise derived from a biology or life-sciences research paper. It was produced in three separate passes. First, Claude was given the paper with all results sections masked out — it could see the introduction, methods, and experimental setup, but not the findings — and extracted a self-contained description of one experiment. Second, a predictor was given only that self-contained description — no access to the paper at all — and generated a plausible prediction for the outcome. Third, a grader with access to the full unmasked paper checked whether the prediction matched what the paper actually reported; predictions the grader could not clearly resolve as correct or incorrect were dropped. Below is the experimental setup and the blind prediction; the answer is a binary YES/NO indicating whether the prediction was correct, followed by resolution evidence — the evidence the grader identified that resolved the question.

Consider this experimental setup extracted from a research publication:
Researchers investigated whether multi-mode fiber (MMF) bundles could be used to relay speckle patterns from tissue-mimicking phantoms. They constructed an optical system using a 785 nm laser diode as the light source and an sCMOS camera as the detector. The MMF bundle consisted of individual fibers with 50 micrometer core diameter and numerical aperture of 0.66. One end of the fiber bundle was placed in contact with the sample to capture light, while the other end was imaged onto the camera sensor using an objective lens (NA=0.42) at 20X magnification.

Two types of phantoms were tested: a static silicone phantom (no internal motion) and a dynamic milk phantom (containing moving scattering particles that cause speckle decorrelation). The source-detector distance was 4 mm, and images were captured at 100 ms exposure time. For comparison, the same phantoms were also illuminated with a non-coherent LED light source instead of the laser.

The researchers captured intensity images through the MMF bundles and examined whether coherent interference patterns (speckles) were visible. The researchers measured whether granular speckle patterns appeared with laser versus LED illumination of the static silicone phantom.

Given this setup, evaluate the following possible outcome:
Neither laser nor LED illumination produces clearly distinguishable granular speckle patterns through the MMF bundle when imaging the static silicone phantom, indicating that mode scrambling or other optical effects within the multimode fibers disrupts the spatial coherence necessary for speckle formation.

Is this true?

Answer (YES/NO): NO